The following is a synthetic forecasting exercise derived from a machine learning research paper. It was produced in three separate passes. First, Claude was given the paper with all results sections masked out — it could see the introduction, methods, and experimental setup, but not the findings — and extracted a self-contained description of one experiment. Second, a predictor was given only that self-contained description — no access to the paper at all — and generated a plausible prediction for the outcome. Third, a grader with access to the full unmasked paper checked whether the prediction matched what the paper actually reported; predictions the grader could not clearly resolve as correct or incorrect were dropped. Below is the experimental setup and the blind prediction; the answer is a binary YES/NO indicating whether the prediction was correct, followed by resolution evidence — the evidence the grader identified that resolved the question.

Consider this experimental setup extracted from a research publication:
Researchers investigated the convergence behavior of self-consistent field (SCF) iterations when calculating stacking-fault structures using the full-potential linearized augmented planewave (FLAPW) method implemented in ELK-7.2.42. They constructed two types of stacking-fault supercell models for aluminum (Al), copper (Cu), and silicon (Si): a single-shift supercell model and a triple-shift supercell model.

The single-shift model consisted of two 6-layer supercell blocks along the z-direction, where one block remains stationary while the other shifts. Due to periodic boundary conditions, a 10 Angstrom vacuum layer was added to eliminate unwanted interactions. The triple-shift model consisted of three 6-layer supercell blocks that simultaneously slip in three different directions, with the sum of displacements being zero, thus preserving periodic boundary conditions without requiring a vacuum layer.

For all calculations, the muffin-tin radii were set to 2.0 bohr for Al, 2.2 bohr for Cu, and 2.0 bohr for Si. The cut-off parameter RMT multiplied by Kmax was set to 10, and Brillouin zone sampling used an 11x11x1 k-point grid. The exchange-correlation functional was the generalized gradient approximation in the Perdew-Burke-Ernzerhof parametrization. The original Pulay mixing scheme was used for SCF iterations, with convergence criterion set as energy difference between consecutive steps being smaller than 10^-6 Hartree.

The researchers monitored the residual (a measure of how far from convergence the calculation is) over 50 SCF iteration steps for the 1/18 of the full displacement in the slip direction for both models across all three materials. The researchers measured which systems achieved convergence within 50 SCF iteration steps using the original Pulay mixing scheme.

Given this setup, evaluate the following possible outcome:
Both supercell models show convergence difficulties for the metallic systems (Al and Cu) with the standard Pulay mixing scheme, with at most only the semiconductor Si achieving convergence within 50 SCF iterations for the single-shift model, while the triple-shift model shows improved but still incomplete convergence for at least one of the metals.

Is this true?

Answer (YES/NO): NO